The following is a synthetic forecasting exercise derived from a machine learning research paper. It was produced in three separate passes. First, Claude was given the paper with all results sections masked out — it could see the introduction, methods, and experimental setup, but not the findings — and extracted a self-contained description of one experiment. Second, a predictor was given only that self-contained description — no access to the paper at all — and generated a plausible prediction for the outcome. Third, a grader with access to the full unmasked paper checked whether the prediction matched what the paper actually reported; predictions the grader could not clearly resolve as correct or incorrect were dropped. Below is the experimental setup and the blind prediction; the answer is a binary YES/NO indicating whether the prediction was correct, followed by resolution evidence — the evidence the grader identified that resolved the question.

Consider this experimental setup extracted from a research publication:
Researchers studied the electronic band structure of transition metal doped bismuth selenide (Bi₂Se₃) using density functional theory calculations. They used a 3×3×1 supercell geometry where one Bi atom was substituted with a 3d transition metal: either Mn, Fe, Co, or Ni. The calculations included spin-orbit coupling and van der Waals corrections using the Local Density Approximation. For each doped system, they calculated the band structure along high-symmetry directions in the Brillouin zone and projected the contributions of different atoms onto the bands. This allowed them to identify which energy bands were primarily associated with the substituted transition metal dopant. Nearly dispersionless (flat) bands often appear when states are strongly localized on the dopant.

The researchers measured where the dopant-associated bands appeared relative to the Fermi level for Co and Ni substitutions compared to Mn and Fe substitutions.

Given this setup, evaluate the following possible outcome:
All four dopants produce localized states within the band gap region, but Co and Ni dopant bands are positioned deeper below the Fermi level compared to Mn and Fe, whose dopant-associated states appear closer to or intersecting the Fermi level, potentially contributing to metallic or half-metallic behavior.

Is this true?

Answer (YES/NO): NO